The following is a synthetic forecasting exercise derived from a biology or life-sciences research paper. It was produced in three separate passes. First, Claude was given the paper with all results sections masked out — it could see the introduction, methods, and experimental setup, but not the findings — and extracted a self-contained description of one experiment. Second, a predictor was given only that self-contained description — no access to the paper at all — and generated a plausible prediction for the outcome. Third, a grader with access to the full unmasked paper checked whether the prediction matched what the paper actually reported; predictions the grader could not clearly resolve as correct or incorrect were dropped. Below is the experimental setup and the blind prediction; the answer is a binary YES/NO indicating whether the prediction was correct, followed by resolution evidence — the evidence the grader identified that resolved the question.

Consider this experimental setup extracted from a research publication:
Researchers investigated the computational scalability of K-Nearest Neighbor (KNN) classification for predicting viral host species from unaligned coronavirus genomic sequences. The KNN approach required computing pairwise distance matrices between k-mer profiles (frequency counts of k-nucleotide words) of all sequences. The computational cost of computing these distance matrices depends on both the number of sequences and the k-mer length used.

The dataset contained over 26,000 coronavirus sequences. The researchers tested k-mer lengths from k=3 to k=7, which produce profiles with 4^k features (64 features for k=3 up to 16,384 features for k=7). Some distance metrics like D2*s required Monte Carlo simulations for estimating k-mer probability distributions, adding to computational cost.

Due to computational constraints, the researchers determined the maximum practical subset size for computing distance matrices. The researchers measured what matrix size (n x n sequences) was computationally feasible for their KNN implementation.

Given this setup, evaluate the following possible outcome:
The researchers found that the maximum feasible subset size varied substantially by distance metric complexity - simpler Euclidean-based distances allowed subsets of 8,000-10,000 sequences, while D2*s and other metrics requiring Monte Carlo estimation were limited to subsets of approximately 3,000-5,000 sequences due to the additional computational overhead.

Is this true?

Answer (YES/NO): NO